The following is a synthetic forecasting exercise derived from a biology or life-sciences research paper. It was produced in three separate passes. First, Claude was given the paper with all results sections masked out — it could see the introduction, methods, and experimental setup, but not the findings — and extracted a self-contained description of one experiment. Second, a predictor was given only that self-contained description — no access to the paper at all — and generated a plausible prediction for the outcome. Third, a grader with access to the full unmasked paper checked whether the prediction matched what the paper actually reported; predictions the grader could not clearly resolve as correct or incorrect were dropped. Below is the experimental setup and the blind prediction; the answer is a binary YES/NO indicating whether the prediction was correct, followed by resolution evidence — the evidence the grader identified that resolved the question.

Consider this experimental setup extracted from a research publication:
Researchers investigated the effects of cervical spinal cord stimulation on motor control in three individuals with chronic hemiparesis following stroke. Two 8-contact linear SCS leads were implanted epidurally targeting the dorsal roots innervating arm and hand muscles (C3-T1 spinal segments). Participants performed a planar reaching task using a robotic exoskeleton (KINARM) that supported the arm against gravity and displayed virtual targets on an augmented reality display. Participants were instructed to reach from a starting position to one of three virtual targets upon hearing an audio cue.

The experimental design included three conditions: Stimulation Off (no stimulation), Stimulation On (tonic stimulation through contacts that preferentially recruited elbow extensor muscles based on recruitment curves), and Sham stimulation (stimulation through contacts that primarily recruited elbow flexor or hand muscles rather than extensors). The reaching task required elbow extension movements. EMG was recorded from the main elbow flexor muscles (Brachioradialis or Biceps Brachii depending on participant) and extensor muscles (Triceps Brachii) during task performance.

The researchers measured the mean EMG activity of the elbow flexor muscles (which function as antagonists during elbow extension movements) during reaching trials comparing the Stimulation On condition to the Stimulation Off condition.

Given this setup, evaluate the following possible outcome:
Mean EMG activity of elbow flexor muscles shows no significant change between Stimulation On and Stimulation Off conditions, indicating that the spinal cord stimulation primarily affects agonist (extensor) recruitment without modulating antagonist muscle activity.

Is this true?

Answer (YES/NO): NO